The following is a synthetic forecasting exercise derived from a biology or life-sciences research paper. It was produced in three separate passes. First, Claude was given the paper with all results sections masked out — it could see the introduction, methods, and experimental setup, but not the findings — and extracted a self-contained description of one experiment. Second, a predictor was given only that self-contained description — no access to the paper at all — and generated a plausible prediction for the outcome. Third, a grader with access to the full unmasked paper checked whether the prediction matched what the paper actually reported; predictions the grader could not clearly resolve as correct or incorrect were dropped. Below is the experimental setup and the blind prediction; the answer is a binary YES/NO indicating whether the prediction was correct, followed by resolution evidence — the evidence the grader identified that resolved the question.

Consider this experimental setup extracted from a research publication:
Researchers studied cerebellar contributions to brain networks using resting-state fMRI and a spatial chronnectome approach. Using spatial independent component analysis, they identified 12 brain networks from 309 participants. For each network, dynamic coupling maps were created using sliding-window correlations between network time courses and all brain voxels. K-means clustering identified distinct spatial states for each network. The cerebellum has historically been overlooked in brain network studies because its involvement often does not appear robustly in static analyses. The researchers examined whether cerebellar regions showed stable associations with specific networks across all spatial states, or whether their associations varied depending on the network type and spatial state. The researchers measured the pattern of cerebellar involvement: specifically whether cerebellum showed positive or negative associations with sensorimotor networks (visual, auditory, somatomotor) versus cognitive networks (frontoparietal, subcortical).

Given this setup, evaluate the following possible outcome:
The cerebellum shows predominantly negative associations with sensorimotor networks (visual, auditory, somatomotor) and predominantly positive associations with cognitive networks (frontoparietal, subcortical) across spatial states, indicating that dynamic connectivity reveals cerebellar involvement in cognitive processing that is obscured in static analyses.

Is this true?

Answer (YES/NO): YES